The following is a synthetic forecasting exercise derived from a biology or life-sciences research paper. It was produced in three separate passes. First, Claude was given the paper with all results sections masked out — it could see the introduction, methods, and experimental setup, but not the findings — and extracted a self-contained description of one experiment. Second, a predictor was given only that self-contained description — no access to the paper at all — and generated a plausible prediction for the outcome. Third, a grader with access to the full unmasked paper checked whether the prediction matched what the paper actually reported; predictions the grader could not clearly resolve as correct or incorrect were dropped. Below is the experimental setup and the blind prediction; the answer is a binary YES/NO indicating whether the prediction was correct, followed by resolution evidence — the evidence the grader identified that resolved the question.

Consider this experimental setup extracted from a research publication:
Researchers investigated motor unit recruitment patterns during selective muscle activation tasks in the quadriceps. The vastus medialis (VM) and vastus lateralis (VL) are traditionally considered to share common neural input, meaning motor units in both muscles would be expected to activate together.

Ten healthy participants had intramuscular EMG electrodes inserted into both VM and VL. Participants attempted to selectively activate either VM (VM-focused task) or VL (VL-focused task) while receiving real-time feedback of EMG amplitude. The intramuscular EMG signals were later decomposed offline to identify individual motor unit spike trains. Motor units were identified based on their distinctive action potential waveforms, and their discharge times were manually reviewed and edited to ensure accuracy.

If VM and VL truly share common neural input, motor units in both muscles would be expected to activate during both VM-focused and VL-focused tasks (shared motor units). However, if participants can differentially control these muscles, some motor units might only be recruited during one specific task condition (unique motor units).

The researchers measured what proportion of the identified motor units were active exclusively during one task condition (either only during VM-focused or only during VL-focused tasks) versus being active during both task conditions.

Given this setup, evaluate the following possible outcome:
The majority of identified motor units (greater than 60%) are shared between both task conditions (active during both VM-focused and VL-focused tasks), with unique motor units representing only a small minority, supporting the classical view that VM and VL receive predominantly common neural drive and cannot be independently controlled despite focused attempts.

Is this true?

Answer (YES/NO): NO